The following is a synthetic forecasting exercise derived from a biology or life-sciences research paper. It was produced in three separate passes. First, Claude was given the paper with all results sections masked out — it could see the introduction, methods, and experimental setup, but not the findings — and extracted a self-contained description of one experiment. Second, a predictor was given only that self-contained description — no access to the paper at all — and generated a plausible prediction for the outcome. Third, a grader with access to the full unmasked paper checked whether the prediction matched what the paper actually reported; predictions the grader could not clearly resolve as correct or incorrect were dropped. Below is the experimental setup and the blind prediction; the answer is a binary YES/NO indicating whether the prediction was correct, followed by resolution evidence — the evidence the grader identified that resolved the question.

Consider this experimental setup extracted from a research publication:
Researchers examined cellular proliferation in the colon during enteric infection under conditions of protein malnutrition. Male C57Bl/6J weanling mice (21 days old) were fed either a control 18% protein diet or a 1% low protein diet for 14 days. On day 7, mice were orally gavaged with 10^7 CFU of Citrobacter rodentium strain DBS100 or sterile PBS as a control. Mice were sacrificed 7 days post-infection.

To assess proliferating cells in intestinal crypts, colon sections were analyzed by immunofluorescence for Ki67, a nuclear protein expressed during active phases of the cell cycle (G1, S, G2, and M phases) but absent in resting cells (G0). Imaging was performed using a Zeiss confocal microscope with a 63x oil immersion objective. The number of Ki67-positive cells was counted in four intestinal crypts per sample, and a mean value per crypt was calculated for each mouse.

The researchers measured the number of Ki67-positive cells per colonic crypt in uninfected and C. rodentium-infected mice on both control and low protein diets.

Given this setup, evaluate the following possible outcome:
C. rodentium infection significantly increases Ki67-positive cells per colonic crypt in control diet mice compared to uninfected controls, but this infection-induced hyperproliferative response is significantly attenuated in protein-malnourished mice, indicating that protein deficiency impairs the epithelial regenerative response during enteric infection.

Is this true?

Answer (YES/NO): NO